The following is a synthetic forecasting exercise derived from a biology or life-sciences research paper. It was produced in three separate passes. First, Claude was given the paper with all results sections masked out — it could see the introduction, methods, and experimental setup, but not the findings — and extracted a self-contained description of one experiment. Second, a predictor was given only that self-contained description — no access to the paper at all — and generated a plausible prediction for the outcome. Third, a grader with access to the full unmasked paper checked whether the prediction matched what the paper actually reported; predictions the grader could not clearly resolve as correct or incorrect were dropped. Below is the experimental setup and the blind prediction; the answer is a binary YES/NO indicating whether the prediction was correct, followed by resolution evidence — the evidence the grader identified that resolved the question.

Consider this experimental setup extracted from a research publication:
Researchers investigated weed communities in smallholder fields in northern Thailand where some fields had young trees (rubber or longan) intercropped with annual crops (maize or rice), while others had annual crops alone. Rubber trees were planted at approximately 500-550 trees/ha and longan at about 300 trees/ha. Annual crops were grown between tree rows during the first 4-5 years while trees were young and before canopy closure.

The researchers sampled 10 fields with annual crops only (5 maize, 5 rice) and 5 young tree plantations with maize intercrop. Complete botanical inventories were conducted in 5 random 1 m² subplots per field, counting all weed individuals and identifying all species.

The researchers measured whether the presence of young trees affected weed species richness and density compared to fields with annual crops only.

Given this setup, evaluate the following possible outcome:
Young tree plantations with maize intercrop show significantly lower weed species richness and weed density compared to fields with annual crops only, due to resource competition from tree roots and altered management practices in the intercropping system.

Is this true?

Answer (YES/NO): NO